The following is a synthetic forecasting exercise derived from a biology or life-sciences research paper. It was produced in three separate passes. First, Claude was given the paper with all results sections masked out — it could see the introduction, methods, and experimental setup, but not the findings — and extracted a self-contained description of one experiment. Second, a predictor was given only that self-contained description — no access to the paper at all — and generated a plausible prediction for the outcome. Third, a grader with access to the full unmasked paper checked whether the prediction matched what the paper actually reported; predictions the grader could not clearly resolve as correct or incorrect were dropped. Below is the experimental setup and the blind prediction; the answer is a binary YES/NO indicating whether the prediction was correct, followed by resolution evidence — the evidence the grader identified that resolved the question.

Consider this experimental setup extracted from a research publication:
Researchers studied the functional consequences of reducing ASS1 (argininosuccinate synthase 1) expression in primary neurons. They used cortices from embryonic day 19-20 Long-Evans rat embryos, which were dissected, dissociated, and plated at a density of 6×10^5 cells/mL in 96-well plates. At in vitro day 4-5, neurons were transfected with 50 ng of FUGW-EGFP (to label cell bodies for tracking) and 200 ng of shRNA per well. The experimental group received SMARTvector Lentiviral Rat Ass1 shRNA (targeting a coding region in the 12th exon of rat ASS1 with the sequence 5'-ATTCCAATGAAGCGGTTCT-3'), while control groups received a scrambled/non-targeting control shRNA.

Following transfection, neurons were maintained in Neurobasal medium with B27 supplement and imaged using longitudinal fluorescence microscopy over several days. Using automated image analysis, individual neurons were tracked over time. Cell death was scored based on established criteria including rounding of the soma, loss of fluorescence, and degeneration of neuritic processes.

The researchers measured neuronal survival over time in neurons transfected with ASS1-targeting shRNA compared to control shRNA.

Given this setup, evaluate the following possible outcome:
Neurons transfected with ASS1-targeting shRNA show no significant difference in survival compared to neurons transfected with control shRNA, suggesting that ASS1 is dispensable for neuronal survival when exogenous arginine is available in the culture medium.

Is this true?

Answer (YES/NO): NO